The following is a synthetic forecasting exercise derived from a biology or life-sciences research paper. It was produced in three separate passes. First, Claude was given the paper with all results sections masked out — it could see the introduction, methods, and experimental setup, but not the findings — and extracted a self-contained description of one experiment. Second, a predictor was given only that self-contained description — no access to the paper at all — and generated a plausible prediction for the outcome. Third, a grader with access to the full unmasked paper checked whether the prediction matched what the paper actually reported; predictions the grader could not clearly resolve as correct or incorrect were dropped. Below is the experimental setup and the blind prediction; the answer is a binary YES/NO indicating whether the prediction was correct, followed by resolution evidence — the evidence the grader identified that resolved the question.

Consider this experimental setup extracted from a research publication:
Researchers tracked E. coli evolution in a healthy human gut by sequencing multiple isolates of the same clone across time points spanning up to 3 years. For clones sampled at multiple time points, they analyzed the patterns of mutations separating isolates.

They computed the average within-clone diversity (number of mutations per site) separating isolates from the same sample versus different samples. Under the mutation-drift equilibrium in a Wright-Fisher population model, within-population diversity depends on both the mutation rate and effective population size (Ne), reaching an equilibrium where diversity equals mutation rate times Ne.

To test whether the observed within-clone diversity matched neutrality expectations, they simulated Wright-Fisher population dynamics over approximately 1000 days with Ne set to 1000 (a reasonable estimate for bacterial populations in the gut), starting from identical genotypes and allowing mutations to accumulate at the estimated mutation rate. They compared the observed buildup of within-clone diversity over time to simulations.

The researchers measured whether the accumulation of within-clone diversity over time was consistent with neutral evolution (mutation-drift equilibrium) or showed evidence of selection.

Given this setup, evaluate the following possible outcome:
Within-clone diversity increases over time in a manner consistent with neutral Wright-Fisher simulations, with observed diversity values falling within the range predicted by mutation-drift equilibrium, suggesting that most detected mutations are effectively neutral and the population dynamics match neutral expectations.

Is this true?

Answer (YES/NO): YES